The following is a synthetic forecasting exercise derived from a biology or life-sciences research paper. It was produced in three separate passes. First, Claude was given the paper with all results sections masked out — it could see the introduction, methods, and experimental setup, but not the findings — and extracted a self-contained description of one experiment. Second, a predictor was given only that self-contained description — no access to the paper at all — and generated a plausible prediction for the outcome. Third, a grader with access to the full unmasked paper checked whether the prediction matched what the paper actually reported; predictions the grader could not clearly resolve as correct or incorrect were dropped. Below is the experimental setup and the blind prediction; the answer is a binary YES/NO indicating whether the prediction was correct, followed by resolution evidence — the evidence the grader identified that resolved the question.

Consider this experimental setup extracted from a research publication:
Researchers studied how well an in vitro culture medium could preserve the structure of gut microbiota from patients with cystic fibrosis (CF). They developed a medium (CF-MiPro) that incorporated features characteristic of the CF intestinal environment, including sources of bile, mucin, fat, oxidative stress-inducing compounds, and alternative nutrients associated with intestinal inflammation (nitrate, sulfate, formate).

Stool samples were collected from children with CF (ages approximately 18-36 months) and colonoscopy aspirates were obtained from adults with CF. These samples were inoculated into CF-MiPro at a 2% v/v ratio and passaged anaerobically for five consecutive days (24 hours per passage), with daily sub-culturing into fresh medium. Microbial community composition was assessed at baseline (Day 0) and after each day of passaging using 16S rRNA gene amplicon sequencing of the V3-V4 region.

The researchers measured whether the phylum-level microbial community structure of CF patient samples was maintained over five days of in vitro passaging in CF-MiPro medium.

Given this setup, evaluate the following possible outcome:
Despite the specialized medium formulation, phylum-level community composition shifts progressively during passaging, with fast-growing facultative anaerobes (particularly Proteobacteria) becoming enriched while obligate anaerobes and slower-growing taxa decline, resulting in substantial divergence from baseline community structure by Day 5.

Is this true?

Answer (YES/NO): NO